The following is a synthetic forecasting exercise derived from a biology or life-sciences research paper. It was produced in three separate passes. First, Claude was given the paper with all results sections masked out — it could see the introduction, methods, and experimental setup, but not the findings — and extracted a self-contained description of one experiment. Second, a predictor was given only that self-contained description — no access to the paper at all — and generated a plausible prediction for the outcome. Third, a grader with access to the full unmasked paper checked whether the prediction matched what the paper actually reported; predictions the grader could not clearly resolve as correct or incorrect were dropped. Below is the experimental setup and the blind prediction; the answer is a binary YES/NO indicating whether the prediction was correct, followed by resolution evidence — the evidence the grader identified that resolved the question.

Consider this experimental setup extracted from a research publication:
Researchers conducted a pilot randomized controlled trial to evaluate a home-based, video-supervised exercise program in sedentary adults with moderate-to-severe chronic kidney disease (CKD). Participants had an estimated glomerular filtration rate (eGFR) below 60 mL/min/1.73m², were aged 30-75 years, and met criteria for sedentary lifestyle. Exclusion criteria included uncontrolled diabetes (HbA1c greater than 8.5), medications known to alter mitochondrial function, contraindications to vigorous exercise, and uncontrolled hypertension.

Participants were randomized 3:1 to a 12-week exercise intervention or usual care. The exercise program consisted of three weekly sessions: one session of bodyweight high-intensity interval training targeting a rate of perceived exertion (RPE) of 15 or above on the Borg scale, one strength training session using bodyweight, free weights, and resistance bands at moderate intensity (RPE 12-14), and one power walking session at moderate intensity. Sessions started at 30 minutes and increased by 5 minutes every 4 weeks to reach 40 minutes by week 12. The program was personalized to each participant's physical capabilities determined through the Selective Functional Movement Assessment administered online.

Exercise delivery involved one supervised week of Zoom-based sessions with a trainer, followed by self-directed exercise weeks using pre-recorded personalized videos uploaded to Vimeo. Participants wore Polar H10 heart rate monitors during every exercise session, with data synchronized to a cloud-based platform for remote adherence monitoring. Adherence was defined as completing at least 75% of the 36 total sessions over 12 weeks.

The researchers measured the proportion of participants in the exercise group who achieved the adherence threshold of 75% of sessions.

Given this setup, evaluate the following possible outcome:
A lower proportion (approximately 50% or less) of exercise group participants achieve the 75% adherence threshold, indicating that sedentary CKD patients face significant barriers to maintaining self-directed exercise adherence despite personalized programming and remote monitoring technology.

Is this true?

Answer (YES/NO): NO